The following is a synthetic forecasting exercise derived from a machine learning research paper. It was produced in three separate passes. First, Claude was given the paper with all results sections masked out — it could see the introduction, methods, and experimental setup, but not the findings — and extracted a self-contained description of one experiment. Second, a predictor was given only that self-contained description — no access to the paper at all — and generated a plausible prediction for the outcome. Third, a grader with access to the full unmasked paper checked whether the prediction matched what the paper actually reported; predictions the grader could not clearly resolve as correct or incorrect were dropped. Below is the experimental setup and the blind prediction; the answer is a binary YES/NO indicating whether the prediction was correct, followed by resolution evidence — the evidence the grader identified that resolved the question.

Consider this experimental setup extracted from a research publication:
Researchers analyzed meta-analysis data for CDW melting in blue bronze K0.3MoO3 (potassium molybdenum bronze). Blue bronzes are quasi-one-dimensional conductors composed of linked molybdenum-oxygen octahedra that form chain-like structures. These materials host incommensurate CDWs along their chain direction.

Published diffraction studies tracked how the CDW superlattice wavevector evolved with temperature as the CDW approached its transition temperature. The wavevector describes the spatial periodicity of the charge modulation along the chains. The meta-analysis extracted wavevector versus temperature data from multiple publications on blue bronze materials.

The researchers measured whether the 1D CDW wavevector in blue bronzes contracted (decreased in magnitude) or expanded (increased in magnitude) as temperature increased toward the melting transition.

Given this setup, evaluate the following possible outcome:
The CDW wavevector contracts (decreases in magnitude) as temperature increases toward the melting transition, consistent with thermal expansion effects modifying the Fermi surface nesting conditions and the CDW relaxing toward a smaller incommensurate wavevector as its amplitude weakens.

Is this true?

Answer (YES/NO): NO